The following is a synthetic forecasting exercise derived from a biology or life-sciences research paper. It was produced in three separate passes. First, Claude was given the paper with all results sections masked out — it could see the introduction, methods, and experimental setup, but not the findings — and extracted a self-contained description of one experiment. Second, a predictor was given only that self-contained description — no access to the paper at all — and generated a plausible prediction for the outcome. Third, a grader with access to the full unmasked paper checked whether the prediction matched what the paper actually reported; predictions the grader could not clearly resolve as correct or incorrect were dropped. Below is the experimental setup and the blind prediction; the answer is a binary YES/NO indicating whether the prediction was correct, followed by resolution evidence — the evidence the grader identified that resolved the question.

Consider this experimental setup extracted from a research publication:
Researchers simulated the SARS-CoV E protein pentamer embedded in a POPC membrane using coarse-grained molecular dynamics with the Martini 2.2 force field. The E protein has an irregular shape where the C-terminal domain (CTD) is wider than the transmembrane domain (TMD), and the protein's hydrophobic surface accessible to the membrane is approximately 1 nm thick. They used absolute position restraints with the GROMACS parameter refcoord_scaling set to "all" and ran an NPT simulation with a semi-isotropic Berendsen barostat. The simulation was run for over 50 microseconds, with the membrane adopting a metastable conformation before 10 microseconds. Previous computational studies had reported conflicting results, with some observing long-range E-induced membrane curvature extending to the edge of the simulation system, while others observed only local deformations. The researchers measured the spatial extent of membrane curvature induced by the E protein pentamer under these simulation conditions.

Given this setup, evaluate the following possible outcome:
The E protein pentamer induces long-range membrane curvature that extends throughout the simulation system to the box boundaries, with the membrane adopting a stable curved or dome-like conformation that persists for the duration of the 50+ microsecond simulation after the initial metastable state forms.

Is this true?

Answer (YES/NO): YES